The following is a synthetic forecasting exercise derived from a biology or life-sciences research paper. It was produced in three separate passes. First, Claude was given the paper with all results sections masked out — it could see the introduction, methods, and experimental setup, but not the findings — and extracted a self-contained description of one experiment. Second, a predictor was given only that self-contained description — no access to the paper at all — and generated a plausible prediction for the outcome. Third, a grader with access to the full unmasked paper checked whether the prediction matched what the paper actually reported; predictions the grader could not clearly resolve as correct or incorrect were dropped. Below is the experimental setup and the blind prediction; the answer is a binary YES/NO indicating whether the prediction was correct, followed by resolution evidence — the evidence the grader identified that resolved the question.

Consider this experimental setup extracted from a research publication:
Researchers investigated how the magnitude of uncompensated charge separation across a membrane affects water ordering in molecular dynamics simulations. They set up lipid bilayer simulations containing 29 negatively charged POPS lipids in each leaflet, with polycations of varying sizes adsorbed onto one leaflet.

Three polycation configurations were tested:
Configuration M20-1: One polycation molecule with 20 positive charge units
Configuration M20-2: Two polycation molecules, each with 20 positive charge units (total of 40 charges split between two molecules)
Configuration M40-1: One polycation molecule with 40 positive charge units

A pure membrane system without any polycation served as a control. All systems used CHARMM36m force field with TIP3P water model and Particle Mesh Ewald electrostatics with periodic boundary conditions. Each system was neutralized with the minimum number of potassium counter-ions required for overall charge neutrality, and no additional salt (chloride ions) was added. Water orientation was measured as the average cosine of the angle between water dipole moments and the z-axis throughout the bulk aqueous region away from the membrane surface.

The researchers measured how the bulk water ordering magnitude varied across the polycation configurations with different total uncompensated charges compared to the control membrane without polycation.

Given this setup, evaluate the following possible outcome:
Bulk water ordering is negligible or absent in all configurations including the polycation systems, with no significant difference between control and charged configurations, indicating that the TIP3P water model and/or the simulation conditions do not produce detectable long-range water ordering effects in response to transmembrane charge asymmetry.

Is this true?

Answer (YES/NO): NO